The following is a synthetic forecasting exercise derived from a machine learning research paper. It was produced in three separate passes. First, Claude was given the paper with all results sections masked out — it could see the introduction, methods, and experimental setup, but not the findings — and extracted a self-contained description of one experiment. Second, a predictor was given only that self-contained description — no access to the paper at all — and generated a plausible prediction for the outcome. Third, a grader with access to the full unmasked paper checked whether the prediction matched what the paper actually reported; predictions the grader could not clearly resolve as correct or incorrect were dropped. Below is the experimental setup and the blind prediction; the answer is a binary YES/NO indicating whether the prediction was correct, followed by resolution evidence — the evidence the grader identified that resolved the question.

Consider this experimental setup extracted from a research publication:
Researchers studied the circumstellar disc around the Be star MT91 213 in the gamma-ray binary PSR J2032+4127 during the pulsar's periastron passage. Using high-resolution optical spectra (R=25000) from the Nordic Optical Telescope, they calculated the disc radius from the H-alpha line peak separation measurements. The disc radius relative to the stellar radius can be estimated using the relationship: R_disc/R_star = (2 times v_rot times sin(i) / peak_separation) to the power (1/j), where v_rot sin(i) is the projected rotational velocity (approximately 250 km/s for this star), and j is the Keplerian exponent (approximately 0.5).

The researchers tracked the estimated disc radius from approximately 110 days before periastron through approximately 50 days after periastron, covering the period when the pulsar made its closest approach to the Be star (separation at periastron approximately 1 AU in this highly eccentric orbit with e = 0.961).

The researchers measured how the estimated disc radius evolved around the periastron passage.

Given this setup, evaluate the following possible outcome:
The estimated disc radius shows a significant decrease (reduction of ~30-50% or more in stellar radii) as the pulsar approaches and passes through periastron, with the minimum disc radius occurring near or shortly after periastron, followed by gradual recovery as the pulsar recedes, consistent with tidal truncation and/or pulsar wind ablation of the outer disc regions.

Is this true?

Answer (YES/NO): YES